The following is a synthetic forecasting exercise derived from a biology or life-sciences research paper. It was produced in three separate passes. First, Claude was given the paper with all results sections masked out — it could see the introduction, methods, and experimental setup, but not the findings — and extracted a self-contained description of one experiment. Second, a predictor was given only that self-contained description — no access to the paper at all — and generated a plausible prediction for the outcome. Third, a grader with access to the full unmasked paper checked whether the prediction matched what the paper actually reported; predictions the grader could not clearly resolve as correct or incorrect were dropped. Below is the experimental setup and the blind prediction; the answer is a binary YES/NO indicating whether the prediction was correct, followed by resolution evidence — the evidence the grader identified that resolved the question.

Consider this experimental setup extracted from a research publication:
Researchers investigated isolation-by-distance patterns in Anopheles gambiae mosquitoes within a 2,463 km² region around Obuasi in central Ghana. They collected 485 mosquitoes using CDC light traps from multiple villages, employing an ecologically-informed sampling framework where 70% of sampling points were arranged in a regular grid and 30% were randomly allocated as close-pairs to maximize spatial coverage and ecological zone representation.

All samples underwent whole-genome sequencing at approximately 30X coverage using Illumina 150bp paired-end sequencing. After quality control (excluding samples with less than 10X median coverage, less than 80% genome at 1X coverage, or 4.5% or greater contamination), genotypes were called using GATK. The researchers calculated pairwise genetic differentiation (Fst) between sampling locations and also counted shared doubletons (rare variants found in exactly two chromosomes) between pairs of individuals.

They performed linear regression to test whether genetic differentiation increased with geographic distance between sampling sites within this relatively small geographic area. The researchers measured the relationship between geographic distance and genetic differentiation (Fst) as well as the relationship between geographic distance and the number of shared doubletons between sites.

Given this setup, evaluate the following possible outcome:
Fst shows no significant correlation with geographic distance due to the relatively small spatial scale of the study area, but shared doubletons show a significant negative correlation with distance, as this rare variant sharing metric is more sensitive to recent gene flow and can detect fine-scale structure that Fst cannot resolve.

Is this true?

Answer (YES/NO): NO